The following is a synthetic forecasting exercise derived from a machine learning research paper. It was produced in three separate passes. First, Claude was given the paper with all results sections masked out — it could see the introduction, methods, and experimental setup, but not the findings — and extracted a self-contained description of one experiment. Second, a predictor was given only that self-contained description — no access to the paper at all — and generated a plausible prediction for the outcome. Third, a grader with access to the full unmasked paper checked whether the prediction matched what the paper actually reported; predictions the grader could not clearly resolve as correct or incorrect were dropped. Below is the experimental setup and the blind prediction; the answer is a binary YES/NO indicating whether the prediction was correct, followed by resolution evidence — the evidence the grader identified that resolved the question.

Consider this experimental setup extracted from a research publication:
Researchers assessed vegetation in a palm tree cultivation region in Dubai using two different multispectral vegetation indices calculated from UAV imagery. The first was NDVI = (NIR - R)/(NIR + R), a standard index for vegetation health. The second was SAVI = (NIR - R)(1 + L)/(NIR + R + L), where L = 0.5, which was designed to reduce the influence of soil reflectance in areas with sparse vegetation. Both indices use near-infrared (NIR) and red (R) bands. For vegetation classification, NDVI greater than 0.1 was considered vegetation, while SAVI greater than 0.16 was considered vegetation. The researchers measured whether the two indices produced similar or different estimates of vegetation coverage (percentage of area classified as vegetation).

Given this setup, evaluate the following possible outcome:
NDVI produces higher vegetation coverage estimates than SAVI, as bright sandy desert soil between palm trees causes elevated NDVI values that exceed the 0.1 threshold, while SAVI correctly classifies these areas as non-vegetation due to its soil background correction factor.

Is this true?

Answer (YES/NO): NO